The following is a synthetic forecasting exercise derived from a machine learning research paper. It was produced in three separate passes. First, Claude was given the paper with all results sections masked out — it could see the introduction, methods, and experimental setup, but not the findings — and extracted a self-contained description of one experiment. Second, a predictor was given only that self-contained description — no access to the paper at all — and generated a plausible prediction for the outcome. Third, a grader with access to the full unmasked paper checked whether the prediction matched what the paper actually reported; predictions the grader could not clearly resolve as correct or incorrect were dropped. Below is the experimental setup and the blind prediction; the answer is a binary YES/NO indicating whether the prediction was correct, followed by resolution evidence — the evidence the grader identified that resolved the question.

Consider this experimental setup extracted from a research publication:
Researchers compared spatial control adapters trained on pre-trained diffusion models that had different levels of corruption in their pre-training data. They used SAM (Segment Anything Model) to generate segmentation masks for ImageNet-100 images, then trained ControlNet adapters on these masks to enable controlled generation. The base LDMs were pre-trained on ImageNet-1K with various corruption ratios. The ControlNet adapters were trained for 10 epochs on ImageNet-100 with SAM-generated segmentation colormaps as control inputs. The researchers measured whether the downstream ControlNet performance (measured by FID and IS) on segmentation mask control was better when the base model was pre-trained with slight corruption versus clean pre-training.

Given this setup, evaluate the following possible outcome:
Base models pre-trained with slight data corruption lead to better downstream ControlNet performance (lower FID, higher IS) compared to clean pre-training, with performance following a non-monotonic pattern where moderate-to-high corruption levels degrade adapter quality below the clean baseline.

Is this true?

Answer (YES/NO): NO